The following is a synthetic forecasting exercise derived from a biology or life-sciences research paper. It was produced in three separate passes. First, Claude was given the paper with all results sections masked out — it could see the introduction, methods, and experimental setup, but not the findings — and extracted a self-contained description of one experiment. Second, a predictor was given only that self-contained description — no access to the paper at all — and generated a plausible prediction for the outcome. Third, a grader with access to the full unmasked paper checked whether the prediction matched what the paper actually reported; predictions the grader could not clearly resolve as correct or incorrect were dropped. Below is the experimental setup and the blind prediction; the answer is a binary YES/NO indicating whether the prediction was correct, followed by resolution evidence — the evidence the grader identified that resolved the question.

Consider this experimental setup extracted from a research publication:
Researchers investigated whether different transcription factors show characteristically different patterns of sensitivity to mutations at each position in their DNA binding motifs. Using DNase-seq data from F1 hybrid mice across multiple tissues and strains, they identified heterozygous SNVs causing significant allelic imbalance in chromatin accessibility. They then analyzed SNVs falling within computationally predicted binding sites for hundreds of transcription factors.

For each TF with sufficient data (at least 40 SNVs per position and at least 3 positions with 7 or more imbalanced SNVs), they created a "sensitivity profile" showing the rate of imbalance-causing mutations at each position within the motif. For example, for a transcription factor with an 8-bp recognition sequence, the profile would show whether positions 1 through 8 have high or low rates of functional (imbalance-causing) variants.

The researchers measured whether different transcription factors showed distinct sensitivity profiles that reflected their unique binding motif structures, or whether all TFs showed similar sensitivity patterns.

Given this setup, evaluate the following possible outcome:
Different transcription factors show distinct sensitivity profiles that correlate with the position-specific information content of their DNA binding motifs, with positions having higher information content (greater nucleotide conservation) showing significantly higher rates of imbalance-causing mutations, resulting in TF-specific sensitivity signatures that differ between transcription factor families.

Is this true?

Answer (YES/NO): YES